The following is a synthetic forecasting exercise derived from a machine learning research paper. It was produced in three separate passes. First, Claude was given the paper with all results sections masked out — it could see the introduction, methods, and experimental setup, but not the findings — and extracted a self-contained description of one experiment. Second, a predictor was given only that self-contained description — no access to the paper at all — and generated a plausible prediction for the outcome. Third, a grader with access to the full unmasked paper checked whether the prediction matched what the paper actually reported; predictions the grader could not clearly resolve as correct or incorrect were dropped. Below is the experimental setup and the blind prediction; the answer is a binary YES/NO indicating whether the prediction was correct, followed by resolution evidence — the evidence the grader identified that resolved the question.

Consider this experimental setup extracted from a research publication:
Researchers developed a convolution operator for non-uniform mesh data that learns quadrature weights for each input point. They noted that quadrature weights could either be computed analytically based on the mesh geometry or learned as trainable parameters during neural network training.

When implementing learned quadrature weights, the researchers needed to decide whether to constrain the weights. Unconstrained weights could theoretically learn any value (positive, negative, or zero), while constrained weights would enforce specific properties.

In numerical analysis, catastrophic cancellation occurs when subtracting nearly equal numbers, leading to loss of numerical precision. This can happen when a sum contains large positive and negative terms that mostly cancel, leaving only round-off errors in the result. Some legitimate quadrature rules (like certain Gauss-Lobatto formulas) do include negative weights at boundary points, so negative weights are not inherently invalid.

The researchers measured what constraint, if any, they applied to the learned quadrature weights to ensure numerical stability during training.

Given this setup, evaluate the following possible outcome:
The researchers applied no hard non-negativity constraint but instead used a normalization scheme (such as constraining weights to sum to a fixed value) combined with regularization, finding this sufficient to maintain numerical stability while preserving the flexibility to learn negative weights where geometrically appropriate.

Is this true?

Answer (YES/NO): NO